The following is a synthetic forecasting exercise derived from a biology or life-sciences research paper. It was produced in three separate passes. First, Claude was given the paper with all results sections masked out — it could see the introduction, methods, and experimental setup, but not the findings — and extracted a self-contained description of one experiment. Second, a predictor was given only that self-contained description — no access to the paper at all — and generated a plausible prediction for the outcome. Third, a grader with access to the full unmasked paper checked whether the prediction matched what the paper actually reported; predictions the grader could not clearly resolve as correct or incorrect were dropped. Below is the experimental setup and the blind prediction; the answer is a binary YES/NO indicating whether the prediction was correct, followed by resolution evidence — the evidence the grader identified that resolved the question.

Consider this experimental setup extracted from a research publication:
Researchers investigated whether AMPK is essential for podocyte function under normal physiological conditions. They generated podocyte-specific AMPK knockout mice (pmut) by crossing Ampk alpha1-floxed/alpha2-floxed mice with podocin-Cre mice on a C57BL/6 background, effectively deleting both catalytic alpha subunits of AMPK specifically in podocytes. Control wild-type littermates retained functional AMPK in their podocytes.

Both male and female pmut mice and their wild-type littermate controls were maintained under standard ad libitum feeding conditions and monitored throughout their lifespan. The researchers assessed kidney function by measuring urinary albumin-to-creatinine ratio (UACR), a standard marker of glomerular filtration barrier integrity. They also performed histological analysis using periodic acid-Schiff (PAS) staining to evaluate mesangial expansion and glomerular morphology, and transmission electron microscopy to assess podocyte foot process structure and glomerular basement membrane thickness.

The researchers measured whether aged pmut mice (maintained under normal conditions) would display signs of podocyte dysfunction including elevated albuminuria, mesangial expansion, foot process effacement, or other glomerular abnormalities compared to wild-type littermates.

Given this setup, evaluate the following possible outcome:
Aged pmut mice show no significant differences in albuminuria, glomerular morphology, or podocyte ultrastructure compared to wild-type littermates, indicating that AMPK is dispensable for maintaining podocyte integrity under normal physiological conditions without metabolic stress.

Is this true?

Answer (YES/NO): YES